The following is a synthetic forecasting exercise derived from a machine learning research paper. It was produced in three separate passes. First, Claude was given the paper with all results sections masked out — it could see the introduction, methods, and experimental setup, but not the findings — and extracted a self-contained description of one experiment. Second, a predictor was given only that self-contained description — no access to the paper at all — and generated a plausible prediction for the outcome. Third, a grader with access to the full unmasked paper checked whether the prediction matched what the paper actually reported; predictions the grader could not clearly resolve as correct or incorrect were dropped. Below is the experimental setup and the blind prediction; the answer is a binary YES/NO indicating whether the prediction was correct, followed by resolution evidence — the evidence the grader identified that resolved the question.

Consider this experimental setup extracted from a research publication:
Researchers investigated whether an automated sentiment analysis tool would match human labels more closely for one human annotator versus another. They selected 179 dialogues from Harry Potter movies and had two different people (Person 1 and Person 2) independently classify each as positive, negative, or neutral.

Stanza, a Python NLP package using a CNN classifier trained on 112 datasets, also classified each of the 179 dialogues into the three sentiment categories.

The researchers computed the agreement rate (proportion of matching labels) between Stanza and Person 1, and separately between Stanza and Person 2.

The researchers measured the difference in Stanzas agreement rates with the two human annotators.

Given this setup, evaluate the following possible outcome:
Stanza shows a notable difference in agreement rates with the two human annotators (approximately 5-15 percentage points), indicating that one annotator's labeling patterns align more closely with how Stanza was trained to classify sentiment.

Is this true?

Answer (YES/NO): YES